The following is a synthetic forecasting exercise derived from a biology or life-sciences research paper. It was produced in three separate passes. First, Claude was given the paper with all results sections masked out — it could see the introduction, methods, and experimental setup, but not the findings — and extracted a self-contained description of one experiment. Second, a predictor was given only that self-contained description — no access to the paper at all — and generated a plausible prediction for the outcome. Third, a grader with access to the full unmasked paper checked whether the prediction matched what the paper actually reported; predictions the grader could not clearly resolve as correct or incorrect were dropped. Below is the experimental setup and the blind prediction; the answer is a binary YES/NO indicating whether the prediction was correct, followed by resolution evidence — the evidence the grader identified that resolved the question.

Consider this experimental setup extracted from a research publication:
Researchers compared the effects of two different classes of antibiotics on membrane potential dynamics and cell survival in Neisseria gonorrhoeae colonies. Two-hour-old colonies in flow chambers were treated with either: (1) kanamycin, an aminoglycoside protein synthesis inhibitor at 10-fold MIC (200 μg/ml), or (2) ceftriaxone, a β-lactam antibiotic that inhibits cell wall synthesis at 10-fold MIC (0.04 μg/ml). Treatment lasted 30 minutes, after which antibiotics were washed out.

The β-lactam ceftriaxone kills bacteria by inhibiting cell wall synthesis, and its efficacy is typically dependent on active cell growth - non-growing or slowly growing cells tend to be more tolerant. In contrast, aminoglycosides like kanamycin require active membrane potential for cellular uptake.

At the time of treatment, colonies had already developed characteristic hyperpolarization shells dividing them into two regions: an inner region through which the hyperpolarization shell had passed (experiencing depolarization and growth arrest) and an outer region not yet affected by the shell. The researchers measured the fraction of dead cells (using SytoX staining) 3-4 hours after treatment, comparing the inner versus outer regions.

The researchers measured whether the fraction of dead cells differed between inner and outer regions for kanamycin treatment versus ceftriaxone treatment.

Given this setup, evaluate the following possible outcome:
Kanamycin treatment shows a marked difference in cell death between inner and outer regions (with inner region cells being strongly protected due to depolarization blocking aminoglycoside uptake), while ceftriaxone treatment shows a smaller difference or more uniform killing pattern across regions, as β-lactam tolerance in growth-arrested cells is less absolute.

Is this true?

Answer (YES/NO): YES